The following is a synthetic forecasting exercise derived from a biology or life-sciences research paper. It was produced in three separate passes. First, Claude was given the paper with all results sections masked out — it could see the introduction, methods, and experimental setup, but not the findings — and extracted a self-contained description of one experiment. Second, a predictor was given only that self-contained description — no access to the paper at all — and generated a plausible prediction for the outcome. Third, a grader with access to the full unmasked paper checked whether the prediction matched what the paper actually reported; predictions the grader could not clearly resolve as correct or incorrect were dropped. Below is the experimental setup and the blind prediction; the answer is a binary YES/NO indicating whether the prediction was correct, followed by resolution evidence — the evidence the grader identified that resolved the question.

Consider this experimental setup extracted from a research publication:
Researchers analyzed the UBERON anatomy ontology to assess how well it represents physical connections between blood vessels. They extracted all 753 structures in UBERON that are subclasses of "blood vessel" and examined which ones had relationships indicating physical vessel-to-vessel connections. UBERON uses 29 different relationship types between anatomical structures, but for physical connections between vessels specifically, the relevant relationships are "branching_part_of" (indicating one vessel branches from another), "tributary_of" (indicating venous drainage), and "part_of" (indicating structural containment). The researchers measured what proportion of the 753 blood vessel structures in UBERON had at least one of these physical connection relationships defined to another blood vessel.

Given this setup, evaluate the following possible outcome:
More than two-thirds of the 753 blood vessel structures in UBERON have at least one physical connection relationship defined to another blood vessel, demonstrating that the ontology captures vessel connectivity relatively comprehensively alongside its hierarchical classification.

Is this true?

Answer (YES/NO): NO